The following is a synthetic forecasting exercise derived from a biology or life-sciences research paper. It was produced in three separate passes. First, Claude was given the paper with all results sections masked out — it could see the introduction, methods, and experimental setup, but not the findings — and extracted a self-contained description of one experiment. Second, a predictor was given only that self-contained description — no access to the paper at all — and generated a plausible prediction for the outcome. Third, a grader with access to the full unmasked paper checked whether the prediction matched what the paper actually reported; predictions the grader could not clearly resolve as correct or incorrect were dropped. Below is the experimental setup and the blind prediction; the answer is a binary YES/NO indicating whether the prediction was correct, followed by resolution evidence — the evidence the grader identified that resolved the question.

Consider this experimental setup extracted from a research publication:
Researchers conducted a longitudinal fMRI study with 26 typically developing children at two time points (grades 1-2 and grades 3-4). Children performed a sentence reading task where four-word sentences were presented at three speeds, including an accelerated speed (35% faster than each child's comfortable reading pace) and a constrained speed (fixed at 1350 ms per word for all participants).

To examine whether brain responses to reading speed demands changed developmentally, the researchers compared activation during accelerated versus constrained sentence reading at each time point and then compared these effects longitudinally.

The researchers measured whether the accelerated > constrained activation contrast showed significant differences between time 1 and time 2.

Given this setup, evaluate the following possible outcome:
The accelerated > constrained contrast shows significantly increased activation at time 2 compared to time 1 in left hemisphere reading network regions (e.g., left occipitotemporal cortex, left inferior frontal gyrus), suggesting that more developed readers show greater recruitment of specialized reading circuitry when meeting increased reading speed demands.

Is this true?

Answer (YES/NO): YES